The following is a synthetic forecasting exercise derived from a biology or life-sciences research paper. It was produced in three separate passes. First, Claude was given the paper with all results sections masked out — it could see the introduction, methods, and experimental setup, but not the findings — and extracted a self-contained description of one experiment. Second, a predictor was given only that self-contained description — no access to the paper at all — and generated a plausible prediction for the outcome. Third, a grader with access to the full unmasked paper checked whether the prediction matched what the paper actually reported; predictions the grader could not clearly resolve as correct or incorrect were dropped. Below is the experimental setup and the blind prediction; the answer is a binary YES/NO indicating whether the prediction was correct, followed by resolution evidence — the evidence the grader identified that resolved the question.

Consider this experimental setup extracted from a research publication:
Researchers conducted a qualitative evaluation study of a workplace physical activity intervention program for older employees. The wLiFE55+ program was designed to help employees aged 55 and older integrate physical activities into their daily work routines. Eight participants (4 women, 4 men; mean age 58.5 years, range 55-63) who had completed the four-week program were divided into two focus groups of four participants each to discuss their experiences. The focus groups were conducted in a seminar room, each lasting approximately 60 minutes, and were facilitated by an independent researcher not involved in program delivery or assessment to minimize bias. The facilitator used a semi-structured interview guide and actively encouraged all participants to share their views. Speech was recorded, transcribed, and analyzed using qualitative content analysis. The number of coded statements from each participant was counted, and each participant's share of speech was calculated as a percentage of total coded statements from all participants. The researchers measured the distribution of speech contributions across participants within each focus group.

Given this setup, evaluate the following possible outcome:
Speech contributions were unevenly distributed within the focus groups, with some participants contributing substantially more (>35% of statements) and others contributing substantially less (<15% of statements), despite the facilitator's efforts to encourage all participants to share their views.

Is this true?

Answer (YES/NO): NO